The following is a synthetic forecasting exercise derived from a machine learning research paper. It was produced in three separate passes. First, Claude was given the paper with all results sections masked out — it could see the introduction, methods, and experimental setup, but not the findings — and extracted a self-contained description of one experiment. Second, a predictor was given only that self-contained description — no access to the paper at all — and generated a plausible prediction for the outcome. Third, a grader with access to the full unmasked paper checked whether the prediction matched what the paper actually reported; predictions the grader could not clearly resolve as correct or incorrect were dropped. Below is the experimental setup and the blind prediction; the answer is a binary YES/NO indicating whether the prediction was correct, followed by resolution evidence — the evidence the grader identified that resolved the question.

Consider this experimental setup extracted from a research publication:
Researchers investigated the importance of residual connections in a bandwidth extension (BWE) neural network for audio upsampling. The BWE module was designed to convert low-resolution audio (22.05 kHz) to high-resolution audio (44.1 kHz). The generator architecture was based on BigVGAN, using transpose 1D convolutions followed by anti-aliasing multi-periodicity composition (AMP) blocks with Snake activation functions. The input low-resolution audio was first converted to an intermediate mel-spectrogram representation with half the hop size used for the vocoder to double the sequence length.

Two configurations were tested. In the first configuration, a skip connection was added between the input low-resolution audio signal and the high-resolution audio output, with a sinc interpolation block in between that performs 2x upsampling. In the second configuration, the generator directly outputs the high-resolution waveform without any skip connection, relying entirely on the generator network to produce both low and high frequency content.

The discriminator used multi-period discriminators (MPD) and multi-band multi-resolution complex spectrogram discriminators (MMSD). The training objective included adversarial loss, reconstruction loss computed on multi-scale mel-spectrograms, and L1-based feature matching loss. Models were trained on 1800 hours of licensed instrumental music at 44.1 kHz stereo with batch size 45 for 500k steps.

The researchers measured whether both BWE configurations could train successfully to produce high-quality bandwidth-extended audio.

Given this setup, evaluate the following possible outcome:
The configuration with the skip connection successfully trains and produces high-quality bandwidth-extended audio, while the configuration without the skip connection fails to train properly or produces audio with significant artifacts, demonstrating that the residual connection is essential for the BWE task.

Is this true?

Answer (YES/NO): YES